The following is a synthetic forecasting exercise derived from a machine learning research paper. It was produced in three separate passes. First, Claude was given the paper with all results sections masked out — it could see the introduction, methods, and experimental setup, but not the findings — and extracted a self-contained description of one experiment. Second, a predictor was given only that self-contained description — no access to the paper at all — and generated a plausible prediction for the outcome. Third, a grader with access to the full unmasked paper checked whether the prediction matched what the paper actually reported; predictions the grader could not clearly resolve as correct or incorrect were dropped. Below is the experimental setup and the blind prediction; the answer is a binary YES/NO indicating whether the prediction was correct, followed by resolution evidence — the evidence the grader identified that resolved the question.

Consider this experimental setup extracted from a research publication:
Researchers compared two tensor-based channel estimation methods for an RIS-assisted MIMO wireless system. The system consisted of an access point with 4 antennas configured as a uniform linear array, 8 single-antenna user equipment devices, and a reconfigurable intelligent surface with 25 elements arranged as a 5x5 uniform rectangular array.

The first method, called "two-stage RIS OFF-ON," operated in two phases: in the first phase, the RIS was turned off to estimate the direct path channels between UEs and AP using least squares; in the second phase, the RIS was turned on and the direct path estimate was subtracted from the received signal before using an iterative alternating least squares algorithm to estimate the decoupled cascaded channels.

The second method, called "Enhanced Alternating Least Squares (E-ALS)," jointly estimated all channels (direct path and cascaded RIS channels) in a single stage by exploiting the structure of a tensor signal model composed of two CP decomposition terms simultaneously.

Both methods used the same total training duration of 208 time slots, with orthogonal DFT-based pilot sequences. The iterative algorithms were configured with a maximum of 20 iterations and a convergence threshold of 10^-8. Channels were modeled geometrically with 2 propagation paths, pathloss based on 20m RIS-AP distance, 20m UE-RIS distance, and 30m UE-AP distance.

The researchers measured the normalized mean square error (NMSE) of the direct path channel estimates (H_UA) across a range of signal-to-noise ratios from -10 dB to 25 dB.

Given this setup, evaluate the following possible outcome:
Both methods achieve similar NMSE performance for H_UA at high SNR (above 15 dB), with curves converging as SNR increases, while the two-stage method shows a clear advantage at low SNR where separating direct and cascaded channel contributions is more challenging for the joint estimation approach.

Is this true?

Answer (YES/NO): NO